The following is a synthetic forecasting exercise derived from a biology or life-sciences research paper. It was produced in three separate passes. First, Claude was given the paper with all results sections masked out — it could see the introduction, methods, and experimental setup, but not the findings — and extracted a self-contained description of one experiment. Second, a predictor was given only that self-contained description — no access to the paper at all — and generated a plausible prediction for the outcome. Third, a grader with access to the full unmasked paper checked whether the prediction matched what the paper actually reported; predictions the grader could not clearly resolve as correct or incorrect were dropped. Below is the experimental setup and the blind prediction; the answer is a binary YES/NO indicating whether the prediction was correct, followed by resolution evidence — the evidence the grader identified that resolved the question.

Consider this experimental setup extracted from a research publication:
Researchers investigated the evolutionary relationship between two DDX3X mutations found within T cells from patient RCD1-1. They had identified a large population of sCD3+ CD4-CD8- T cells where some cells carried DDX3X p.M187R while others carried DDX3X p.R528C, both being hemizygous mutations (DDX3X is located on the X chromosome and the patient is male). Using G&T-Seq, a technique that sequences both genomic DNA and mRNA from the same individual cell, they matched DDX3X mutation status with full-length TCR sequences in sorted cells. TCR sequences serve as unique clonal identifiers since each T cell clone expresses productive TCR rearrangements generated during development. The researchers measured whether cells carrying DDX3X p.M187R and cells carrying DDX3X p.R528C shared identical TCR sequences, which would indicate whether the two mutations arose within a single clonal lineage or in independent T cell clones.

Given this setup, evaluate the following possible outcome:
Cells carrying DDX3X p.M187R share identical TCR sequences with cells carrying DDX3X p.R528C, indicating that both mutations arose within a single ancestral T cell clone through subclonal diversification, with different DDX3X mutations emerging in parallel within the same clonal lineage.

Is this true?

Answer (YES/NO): YES